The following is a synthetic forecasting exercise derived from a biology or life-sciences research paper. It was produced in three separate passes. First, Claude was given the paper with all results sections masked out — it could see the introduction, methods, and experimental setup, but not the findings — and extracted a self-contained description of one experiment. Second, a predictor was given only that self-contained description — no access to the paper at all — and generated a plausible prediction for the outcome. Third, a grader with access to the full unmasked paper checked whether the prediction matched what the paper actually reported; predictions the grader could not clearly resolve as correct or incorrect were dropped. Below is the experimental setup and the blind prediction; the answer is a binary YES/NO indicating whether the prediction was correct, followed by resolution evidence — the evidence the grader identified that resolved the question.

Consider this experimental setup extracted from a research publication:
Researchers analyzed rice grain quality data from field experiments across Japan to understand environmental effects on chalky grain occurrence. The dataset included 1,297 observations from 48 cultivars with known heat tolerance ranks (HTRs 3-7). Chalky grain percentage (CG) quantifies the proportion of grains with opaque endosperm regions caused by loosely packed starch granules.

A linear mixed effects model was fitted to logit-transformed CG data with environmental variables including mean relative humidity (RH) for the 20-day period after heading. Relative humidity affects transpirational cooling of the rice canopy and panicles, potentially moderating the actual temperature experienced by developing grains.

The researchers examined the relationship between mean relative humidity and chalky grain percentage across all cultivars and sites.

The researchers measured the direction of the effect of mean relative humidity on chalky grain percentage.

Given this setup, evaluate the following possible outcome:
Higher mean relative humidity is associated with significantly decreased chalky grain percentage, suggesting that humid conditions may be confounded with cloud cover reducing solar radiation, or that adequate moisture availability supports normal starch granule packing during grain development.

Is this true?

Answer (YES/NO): NO